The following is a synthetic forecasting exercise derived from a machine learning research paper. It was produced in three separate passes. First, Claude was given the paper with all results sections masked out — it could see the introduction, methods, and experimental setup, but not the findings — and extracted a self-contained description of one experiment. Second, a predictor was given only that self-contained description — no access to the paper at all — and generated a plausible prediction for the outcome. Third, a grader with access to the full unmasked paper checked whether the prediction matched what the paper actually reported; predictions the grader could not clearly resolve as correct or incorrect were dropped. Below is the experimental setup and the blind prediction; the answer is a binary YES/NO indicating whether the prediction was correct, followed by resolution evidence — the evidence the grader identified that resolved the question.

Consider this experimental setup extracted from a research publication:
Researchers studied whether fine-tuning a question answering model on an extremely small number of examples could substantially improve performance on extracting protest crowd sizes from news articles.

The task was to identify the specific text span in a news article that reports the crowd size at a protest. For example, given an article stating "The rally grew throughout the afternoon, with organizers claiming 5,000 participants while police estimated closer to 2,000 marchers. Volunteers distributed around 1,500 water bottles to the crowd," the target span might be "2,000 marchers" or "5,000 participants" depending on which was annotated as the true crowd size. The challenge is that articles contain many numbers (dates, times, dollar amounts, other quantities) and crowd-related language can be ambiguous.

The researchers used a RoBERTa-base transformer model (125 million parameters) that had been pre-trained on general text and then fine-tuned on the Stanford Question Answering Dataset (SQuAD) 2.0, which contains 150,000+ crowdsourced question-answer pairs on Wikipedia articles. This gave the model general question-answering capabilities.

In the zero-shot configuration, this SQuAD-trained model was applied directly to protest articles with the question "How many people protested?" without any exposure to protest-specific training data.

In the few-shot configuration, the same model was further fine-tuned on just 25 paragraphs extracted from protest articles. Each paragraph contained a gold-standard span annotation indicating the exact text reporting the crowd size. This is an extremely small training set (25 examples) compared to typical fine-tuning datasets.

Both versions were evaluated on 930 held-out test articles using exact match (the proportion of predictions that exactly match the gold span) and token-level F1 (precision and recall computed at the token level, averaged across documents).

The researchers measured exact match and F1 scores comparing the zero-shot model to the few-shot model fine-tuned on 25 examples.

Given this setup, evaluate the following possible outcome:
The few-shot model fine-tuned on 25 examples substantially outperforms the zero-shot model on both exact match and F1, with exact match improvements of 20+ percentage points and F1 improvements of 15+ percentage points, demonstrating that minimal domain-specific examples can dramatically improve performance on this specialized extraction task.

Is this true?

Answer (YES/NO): YES